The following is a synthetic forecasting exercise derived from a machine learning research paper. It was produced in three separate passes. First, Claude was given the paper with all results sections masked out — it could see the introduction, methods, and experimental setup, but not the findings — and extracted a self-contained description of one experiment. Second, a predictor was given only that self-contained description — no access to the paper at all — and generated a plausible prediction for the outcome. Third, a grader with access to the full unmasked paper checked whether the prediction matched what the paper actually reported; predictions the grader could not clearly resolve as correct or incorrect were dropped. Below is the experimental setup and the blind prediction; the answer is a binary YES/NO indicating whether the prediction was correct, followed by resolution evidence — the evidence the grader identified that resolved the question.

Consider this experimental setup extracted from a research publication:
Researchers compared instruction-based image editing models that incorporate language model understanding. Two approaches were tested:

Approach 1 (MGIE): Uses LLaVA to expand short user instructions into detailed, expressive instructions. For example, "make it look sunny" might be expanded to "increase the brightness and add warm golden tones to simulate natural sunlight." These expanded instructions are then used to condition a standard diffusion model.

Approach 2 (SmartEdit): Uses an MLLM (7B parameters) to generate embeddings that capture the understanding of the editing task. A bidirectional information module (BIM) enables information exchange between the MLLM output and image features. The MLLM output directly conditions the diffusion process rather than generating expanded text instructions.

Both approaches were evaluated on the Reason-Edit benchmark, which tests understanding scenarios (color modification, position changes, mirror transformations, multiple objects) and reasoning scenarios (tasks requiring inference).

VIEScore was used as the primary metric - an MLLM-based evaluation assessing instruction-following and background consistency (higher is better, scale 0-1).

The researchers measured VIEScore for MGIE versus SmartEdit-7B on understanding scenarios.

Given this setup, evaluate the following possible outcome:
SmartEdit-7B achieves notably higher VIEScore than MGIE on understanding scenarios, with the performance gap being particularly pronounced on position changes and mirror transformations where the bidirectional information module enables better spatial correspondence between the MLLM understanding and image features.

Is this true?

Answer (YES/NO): NO